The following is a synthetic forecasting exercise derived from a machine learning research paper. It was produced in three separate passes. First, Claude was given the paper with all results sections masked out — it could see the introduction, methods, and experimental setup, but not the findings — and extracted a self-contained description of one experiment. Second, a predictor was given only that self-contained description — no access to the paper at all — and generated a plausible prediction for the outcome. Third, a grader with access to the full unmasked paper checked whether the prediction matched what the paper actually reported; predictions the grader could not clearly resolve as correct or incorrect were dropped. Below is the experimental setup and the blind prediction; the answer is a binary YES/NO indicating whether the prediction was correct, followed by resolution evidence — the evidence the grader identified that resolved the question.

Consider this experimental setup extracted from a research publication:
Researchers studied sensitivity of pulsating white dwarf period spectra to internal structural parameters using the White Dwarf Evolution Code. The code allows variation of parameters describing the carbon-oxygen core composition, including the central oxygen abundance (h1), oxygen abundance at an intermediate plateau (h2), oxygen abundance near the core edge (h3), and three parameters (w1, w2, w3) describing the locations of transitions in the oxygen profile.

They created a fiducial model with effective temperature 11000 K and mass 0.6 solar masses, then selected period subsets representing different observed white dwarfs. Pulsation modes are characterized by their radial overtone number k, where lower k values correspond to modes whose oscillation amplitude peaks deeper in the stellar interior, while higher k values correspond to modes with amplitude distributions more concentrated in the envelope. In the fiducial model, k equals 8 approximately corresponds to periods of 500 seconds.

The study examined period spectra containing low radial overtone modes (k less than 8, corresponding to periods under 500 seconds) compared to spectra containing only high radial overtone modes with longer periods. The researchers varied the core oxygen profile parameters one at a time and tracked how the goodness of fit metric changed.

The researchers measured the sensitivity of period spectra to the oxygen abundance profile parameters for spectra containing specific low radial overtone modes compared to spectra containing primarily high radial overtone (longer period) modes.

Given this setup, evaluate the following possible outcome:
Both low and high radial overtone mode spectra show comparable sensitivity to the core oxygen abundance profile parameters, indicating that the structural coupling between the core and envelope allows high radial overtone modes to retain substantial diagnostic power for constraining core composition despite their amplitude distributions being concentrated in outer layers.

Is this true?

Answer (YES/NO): NO